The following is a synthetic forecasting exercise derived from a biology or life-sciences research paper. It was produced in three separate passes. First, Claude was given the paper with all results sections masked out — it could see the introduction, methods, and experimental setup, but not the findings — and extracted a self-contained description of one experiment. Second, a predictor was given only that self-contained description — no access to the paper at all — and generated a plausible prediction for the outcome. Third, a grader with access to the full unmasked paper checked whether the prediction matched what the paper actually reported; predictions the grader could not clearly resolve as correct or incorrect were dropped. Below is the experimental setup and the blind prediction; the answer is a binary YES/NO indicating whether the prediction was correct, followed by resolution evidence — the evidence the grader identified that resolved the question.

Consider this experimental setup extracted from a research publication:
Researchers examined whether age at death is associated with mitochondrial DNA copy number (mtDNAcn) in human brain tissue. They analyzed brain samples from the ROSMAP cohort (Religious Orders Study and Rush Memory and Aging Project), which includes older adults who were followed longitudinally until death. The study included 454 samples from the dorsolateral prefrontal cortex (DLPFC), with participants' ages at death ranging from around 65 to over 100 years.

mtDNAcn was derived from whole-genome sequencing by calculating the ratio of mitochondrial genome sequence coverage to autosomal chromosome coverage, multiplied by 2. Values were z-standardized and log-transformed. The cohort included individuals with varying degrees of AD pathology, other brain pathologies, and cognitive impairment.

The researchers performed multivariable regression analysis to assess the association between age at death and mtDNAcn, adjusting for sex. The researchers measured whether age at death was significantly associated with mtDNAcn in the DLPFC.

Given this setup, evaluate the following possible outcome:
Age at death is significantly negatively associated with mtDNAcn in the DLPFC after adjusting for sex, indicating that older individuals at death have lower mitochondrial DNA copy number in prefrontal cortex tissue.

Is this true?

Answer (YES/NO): NO